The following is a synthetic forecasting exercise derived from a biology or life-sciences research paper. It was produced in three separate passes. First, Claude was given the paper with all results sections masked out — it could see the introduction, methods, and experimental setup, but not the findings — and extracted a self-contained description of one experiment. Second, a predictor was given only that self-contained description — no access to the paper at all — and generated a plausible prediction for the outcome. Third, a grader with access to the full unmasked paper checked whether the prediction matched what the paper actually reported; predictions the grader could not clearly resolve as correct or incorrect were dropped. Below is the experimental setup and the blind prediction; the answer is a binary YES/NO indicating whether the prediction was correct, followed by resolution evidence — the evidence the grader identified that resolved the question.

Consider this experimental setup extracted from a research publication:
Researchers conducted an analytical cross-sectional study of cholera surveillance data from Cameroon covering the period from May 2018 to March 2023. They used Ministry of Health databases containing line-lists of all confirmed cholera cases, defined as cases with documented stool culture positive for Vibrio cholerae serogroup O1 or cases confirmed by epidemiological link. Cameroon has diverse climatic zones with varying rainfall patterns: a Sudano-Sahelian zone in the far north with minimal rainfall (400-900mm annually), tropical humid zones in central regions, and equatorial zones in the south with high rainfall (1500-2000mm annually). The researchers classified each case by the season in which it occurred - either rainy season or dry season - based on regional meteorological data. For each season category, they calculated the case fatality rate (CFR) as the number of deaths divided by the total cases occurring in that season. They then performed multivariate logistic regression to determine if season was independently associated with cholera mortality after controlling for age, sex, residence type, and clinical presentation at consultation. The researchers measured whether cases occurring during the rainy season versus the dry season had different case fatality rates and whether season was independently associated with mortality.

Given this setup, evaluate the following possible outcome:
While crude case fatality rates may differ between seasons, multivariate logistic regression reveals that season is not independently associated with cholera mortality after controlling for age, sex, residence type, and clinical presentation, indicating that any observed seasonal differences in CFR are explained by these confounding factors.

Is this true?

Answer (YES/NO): NO